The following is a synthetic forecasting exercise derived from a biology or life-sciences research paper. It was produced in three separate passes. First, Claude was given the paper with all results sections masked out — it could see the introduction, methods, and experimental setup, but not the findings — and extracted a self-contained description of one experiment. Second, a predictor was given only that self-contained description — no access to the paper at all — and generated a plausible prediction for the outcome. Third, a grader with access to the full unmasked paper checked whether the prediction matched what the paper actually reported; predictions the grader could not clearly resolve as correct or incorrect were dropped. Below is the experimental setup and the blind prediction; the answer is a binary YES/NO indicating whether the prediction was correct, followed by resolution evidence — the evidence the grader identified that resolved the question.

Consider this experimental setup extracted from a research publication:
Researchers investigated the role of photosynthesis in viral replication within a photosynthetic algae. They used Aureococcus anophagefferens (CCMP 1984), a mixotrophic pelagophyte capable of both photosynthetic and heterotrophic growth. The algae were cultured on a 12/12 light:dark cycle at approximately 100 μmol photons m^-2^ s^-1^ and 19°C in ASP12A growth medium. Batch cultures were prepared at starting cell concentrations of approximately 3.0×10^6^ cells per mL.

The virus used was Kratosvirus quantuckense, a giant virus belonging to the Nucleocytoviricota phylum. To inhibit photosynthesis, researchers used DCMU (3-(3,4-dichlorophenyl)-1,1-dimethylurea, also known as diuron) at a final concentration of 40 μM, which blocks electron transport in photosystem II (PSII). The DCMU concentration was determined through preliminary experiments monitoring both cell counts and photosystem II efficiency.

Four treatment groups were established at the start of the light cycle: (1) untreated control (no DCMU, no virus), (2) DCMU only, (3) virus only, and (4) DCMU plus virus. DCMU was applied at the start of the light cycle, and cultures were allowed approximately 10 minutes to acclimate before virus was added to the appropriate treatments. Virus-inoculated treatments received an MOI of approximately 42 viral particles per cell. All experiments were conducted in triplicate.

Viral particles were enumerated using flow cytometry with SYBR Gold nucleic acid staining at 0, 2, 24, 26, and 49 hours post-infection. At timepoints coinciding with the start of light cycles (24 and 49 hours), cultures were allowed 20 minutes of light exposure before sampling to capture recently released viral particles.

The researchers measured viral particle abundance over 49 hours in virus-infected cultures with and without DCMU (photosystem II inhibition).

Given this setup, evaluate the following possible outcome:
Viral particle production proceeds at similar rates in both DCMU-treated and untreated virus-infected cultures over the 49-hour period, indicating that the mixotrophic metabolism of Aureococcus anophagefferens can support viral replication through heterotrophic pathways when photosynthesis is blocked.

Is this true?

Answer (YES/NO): NO